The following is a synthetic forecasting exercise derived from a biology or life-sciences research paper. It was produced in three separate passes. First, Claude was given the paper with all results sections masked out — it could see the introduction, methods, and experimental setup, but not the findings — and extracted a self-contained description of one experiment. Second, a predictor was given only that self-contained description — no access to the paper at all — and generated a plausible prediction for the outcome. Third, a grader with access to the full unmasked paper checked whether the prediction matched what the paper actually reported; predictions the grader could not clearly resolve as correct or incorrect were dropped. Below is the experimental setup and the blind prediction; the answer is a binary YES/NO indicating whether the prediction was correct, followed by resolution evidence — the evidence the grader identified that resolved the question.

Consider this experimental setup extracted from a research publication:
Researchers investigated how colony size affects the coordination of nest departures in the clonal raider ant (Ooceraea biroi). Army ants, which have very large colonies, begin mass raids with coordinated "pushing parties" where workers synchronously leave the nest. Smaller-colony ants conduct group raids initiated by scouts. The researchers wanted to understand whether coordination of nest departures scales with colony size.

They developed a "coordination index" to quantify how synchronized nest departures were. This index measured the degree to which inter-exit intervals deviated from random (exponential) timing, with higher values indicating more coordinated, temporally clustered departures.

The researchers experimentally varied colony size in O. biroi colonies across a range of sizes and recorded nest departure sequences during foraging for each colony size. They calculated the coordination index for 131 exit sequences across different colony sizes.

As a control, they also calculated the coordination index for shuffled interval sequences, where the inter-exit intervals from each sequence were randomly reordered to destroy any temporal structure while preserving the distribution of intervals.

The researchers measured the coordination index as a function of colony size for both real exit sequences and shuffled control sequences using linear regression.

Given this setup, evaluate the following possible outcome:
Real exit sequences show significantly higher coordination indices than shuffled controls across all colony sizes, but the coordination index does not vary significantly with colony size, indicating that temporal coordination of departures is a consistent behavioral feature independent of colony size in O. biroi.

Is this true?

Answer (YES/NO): NO